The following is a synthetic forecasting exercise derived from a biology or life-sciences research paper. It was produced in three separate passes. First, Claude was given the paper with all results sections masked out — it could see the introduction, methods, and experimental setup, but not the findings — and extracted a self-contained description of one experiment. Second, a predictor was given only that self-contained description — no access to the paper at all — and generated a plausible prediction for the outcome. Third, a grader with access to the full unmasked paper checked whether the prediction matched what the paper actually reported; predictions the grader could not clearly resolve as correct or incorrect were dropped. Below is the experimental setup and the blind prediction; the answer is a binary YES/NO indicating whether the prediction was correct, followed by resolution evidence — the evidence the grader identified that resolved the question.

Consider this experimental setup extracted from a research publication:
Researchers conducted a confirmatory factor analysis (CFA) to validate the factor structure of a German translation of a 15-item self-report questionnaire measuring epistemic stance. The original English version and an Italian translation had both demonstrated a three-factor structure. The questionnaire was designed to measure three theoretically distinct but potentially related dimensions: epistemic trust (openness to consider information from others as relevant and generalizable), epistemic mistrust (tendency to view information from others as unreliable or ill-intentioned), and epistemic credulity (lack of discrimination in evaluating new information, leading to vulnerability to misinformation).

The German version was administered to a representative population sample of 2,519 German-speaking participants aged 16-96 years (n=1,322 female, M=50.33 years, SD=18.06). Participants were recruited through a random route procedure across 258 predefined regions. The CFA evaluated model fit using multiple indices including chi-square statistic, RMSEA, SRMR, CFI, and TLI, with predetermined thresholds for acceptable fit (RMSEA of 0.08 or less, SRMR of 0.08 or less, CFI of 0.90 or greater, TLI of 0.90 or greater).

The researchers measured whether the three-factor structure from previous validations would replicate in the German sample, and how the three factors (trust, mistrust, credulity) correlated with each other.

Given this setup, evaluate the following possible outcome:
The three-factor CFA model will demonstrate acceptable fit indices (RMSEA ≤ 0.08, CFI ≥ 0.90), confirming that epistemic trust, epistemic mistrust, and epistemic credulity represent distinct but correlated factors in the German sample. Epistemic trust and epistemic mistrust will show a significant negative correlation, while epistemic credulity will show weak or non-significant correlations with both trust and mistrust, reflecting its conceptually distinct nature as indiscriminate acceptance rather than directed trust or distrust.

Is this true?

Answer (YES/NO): NO